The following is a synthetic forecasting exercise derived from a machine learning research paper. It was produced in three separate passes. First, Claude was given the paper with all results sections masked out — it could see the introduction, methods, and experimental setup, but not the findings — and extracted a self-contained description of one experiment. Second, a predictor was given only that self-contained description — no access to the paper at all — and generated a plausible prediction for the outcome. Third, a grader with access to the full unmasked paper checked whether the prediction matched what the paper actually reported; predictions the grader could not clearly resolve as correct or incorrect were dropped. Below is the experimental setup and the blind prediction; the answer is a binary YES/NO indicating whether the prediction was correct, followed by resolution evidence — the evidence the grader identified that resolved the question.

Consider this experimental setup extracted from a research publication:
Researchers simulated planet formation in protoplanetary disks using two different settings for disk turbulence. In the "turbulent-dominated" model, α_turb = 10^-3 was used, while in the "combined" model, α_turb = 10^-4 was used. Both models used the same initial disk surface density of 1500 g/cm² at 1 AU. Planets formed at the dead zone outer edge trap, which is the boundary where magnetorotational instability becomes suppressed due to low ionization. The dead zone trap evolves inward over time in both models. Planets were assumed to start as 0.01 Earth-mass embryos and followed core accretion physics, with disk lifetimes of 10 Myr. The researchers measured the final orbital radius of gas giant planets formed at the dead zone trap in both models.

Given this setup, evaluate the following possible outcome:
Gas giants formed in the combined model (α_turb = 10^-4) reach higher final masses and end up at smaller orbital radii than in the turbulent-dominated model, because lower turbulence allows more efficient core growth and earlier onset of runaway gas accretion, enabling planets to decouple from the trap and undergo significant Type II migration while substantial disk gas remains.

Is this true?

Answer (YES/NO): NO